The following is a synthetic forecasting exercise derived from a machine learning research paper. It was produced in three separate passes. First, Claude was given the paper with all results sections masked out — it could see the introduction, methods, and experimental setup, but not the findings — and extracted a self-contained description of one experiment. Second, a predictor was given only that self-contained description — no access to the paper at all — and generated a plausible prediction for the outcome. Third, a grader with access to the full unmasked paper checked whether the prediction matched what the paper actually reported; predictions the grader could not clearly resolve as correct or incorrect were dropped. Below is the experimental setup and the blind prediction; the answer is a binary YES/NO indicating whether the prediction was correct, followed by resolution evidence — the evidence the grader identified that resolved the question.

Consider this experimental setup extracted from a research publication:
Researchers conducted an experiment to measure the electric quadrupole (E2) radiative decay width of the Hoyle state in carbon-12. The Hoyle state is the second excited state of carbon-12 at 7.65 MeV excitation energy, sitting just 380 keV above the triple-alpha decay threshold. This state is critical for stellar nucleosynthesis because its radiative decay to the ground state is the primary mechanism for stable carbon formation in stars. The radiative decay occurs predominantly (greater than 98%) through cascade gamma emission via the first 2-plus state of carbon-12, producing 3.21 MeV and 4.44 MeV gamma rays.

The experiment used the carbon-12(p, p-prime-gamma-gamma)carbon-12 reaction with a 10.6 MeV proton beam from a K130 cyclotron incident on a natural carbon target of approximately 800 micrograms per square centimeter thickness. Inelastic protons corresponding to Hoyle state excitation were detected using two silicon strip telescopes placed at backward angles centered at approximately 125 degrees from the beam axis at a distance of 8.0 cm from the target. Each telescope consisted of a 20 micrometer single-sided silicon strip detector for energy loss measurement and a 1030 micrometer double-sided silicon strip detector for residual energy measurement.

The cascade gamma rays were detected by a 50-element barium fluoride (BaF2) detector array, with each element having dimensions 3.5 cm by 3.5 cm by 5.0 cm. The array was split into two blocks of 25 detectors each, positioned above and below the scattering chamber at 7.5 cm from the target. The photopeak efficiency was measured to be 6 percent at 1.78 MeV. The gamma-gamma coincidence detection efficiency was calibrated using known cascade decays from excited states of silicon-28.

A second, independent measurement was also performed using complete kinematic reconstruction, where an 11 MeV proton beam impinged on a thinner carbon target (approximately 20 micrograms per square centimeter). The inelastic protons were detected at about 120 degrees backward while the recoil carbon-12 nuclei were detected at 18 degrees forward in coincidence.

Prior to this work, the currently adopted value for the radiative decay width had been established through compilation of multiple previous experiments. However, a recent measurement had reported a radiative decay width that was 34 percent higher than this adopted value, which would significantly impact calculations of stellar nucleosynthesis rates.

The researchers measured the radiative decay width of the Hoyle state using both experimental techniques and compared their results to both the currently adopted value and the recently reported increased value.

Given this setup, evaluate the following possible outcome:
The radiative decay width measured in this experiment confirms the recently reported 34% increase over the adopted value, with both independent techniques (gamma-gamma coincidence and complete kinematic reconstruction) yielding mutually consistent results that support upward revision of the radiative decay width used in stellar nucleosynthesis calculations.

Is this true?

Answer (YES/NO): NO